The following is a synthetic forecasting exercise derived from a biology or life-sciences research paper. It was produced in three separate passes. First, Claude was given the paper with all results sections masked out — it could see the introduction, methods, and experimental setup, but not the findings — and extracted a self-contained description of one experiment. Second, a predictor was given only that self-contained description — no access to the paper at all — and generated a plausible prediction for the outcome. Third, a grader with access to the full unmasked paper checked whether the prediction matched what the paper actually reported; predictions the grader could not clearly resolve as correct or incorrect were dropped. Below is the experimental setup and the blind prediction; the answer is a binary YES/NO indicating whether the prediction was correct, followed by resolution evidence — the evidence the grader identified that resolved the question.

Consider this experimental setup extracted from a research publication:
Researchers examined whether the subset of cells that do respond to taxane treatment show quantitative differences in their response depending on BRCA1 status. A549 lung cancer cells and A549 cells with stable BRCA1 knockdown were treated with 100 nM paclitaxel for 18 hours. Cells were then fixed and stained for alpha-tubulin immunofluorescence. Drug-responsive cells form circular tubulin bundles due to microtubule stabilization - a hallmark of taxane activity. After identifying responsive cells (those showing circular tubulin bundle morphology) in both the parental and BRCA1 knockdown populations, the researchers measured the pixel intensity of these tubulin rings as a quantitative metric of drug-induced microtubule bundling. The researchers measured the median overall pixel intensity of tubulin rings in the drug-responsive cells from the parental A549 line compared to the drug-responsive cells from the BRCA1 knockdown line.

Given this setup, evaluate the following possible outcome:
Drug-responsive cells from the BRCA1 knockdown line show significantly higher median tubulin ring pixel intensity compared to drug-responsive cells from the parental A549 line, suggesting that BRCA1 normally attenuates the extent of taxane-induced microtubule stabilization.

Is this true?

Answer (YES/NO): NO